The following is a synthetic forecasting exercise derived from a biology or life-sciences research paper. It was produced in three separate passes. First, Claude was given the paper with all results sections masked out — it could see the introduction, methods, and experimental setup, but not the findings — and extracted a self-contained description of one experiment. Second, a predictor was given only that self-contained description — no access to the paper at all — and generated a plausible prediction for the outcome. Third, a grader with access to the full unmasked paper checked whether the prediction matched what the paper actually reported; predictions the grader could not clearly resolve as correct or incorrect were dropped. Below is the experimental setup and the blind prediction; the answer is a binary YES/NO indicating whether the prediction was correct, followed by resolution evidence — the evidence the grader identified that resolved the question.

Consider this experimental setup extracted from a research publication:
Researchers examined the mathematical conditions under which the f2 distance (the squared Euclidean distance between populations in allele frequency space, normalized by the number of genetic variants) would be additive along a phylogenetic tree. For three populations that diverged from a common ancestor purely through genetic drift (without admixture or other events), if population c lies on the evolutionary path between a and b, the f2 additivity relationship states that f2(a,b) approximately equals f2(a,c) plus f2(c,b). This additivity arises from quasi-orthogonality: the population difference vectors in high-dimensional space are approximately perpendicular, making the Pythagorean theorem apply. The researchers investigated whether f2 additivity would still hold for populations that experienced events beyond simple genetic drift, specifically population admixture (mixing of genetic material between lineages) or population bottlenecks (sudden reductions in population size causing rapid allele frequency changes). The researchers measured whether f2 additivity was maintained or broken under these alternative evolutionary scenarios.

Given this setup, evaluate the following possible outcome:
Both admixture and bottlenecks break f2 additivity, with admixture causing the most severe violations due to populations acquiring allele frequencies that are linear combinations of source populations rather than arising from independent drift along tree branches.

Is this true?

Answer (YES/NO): NO